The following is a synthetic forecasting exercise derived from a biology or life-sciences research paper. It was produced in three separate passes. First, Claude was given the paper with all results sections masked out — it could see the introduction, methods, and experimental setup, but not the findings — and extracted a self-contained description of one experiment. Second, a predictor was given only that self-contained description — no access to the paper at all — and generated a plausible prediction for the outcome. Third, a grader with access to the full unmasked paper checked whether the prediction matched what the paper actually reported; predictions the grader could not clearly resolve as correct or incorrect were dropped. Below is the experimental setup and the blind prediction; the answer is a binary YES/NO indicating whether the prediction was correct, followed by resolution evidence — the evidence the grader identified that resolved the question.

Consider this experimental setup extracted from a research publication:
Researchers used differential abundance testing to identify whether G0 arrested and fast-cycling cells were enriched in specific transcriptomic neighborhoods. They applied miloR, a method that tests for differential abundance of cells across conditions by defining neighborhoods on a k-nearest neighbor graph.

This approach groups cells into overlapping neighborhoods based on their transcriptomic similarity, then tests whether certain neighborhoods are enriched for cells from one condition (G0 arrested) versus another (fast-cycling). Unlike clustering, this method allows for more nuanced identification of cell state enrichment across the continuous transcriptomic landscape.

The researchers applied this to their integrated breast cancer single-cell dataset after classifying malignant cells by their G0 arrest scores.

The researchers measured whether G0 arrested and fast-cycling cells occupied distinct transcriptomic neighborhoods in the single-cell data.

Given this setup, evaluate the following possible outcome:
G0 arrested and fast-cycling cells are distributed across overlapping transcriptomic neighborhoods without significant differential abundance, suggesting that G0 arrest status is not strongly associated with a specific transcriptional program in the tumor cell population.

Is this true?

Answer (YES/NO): NO